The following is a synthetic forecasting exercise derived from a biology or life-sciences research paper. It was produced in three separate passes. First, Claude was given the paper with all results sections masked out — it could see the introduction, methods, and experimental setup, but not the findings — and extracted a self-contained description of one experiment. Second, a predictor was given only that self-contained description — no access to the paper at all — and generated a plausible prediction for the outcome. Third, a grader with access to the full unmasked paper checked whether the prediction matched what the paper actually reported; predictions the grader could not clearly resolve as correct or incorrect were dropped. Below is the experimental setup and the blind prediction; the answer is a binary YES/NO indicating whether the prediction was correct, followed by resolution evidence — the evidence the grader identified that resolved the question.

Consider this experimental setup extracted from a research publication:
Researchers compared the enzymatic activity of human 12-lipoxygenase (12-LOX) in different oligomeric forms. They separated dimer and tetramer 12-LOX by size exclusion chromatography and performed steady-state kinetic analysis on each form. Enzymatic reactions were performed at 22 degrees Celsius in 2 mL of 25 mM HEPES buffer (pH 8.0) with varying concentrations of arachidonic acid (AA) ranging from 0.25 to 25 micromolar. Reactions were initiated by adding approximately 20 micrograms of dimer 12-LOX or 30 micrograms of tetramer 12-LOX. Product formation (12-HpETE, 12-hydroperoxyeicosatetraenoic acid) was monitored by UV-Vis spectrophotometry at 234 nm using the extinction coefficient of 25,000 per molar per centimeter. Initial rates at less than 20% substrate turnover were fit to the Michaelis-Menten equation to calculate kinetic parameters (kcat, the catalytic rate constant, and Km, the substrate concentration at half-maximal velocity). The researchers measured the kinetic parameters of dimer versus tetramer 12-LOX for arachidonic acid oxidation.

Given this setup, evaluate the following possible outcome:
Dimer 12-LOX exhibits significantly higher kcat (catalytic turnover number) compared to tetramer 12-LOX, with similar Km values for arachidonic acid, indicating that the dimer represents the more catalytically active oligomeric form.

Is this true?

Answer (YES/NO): NO